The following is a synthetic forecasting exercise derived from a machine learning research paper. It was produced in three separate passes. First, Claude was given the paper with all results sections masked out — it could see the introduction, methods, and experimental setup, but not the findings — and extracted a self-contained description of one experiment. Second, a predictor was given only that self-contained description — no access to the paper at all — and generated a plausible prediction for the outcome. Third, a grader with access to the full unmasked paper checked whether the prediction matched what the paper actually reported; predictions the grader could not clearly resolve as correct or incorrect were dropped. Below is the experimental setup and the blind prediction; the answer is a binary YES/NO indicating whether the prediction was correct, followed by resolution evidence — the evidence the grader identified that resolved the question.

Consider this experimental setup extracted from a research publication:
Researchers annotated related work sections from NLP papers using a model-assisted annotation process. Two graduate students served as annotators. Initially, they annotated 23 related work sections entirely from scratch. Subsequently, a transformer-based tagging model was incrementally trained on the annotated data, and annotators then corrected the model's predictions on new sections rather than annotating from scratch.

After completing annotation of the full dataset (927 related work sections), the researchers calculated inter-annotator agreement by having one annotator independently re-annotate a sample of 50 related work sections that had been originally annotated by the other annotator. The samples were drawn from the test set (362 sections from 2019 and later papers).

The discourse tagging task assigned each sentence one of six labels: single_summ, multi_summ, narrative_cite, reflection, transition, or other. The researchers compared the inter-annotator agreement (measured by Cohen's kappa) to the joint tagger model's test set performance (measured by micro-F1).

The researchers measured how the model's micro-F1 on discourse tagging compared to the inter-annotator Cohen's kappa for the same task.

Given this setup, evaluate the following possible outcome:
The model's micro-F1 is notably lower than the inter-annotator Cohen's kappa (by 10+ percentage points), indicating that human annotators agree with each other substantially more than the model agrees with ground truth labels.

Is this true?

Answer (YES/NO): NO